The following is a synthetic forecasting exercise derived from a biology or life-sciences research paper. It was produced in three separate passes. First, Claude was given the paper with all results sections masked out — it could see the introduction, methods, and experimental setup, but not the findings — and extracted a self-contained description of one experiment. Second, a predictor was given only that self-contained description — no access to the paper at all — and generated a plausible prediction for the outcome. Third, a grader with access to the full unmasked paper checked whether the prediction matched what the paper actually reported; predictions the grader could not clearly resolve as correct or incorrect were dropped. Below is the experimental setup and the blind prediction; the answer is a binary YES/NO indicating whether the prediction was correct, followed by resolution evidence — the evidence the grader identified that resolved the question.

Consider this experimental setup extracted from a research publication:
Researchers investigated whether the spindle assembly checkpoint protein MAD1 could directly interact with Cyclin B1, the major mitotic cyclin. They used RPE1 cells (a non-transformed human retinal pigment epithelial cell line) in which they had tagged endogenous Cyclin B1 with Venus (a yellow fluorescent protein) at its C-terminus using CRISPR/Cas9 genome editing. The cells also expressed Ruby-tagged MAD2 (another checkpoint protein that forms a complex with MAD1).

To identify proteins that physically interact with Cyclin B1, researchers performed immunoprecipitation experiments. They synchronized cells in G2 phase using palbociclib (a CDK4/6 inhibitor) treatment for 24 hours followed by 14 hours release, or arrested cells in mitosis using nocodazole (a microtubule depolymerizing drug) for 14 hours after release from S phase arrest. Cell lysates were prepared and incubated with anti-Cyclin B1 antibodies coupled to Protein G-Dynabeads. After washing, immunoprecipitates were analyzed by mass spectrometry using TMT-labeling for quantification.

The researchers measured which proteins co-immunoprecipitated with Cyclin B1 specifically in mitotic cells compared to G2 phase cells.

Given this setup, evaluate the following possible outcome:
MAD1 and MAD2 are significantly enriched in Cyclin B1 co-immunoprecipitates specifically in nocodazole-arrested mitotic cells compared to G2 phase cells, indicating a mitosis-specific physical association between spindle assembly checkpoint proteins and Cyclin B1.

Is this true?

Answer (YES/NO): NO